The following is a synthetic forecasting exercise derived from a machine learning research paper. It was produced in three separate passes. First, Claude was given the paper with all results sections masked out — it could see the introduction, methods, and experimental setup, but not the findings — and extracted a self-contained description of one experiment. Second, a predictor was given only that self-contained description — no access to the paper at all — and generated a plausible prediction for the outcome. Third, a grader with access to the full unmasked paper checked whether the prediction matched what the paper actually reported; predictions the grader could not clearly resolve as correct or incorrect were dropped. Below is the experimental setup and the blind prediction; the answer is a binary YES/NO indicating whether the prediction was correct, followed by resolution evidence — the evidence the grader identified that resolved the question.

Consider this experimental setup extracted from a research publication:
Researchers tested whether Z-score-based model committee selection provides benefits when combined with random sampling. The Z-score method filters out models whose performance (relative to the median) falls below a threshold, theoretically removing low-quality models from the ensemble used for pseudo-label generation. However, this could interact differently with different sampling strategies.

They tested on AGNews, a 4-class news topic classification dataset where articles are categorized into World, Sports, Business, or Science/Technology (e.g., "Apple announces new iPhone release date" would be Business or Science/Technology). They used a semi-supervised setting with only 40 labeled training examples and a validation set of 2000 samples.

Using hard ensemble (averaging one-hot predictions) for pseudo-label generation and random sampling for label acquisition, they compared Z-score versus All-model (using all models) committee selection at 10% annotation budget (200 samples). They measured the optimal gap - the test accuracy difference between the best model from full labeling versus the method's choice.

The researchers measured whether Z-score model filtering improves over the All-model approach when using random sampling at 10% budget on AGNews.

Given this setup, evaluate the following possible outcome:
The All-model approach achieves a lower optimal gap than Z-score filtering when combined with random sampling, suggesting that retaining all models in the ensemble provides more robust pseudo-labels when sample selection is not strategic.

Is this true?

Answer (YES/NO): NO